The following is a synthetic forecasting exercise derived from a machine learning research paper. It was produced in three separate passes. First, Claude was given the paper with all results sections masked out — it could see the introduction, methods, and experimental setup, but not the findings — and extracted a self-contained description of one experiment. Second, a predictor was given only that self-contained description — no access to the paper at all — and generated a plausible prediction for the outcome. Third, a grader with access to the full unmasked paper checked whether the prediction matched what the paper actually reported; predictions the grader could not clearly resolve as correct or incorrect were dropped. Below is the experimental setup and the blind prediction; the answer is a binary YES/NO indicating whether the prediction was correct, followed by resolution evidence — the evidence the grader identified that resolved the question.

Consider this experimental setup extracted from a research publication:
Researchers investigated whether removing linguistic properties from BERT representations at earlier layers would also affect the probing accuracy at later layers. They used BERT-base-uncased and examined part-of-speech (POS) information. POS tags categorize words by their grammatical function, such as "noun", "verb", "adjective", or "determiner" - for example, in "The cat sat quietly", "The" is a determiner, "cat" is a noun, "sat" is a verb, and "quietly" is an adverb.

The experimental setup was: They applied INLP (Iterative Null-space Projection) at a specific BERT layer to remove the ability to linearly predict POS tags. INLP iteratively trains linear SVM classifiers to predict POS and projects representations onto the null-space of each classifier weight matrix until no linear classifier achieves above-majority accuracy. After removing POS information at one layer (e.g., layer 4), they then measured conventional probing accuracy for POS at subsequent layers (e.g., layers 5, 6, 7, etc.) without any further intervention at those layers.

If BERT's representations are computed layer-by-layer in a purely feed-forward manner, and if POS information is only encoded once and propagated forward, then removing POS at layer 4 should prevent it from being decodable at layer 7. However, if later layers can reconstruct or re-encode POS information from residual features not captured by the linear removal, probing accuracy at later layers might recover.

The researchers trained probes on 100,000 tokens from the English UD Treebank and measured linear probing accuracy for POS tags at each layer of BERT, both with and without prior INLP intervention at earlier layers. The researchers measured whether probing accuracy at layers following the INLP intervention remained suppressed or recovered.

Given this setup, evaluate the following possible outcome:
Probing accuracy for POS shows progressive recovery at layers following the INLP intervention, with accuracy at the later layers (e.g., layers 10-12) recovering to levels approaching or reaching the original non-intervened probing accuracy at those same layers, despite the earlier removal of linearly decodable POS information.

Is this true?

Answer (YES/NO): NO